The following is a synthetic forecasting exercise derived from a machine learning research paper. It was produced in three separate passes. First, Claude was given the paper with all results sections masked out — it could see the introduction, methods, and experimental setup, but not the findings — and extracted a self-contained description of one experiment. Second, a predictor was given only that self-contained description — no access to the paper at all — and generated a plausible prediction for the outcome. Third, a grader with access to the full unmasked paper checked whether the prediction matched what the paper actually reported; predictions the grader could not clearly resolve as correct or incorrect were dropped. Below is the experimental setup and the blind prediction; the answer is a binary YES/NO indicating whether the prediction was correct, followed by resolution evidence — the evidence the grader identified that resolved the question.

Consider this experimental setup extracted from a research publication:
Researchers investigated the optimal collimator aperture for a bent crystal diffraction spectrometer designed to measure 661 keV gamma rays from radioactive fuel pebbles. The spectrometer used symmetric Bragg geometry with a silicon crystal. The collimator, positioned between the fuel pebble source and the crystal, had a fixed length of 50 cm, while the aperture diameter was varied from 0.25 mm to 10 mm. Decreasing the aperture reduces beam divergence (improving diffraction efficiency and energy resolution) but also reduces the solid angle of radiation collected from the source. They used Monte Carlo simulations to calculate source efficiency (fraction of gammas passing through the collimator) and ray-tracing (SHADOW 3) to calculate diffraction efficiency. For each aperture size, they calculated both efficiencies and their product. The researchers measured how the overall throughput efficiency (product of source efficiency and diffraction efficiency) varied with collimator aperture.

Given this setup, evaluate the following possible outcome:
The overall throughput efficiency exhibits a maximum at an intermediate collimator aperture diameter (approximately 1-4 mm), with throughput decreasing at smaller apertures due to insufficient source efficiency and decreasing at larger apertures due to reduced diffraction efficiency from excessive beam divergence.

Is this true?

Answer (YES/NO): NO